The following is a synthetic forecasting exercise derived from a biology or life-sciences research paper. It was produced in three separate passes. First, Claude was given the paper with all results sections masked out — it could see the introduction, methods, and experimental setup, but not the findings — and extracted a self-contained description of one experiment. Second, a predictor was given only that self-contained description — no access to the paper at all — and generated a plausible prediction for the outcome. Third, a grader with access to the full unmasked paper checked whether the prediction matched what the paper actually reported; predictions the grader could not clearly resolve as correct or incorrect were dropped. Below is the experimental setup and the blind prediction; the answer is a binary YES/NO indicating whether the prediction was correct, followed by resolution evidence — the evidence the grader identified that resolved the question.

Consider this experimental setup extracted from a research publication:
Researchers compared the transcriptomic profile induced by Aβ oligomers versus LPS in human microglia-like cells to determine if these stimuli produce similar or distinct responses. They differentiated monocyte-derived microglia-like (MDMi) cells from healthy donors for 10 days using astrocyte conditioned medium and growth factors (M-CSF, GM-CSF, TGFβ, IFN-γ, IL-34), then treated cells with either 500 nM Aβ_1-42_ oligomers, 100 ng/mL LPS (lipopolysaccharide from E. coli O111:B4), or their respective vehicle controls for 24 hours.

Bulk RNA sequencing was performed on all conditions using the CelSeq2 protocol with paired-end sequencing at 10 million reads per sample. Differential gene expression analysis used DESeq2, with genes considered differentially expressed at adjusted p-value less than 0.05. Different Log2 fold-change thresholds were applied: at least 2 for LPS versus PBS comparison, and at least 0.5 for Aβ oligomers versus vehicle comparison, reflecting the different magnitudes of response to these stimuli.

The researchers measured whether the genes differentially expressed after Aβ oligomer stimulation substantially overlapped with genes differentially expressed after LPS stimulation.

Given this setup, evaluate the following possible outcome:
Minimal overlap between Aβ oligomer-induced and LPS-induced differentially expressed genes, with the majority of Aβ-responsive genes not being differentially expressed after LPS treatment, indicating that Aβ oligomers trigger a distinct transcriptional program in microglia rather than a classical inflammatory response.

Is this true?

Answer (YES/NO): NO